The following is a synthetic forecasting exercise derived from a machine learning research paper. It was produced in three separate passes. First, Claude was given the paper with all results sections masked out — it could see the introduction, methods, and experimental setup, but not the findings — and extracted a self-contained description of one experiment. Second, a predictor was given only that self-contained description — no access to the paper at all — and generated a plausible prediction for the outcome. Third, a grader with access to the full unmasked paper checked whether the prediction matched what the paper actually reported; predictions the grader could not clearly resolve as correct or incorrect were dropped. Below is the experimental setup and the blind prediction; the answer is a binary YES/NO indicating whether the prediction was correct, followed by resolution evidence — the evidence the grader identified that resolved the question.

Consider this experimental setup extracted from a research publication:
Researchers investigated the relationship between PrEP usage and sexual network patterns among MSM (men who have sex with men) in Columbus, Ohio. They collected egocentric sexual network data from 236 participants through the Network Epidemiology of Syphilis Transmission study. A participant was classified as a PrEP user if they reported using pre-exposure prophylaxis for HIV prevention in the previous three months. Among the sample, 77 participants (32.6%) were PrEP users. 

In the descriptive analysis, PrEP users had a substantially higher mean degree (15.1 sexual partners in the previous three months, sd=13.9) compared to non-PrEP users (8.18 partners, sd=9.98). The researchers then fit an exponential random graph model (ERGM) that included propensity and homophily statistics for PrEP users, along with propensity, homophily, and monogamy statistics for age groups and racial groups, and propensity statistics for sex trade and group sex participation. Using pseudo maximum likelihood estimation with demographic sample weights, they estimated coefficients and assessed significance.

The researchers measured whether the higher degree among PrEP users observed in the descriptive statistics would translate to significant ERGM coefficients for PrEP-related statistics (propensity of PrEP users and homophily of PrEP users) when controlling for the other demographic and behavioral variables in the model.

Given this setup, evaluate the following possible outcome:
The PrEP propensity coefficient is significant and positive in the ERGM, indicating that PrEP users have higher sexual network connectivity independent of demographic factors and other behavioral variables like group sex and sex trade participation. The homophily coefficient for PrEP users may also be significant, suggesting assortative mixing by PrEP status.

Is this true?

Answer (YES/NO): NO